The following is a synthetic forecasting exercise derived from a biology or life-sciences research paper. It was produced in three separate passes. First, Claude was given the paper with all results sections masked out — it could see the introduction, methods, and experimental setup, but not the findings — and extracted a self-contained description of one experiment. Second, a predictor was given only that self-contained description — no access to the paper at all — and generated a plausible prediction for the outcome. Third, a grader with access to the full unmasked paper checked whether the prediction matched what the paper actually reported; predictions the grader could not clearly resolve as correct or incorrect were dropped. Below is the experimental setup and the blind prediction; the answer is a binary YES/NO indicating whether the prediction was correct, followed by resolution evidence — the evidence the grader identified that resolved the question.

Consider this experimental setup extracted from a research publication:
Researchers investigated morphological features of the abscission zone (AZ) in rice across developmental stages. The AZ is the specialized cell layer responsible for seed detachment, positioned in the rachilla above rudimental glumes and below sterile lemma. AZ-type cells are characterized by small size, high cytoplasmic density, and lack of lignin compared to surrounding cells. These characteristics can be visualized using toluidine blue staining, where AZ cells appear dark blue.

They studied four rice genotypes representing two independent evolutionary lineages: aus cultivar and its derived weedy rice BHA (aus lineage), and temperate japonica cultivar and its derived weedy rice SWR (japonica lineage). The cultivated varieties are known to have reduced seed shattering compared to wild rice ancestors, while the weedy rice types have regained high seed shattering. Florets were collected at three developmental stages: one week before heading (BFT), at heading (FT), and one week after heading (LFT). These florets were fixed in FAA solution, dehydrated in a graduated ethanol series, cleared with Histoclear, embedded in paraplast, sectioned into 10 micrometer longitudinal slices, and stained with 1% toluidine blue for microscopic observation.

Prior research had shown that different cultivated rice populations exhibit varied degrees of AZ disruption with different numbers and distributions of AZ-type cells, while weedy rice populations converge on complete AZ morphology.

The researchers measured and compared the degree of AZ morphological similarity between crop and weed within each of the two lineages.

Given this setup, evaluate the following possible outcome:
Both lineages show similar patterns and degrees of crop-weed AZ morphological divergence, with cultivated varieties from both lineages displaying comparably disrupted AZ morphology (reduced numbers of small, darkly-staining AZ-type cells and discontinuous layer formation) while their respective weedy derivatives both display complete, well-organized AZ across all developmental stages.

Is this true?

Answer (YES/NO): NO